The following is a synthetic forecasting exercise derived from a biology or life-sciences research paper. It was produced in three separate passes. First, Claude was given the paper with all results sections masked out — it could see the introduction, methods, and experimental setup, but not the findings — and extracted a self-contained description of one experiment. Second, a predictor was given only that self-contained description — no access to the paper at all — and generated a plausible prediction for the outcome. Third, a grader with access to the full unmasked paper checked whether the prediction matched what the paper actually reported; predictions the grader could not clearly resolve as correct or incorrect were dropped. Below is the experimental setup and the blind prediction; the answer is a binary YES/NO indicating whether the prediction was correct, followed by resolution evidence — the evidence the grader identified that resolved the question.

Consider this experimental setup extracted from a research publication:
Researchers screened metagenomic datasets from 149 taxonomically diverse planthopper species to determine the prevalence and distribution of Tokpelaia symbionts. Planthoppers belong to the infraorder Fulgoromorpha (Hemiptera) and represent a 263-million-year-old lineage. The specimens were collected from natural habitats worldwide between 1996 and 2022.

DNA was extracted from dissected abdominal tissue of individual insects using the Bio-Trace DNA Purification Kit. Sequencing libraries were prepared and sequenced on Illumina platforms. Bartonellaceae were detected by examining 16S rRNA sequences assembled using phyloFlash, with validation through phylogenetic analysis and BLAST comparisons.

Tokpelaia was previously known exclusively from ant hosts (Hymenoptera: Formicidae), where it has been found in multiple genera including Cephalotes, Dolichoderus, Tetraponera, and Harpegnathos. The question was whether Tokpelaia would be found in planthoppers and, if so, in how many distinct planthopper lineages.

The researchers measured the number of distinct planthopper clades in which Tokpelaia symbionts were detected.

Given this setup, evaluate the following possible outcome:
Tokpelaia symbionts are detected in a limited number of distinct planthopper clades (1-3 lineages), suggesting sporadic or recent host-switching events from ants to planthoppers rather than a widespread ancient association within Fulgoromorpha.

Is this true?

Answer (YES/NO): NO